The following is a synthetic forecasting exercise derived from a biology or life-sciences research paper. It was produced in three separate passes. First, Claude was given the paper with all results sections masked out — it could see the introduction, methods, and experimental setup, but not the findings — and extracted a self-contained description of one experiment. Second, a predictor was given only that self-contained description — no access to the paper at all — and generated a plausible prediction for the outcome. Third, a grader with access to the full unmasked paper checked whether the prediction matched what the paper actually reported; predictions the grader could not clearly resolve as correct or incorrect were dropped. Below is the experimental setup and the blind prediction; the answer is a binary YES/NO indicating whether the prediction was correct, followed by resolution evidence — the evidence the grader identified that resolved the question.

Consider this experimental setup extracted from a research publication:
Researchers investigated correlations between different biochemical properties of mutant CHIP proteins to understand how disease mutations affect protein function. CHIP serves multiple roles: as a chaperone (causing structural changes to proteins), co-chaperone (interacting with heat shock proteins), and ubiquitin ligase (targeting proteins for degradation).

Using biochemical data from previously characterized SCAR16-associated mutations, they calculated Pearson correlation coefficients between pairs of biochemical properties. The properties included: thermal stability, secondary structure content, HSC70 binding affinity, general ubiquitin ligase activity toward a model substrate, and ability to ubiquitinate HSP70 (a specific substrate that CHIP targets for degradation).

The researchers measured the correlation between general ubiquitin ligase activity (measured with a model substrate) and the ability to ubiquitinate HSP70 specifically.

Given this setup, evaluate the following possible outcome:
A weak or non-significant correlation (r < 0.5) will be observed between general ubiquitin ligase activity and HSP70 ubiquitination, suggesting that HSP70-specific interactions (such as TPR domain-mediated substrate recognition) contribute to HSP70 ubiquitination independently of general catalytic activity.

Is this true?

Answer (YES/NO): NO